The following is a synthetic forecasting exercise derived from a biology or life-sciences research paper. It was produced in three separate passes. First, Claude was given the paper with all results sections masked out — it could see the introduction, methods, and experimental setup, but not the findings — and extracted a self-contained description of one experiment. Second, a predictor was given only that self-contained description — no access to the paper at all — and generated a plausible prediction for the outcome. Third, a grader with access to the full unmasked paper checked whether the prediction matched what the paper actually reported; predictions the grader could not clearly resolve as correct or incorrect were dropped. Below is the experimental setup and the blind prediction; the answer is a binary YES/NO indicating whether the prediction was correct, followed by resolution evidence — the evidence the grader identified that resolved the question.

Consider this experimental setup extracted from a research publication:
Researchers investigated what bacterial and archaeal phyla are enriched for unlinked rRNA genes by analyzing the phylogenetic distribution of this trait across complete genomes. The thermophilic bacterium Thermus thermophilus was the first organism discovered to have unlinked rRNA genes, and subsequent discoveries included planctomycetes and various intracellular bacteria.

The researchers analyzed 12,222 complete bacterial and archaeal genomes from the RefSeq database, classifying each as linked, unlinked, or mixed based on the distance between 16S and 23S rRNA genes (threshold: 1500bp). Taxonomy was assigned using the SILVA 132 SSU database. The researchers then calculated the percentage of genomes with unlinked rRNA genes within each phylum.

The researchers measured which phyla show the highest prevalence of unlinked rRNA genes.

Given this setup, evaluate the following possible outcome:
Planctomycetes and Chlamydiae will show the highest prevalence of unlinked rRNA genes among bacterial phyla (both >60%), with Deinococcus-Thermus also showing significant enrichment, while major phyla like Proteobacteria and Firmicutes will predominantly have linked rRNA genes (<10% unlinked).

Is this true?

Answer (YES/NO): NO